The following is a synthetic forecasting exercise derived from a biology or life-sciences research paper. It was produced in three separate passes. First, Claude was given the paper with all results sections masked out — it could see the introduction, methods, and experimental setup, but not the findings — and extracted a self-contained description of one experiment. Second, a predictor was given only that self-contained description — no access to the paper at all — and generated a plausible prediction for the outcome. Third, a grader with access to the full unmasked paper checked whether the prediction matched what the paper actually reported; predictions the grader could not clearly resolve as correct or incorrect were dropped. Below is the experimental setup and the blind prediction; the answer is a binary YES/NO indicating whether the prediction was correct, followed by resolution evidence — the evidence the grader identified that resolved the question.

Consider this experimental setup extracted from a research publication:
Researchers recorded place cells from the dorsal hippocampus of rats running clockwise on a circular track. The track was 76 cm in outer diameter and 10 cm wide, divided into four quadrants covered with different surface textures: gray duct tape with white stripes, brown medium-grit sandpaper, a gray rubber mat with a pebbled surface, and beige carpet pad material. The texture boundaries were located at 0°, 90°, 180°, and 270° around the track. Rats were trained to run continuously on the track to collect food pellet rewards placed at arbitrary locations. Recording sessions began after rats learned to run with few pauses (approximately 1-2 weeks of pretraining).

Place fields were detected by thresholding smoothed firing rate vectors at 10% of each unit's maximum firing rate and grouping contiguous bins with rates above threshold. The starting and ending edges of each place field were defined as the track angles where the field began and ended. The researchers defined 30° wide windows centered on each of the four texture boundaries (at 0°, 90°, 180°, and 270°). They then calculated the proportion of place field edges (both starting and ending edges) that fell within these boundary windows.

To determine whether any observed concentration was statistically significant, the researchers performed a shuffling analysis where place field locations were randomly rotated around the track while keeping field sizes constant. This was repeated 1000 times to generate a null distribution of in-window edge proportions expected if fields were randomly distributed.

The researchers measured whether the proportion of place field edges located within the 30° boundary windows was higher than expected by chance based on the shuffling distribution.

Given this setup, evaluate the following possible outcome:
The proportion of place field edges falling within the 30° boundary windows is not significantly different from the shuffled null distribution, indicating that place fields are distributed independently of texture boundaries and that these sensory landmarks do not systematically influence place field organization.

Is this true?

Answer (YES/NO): NO